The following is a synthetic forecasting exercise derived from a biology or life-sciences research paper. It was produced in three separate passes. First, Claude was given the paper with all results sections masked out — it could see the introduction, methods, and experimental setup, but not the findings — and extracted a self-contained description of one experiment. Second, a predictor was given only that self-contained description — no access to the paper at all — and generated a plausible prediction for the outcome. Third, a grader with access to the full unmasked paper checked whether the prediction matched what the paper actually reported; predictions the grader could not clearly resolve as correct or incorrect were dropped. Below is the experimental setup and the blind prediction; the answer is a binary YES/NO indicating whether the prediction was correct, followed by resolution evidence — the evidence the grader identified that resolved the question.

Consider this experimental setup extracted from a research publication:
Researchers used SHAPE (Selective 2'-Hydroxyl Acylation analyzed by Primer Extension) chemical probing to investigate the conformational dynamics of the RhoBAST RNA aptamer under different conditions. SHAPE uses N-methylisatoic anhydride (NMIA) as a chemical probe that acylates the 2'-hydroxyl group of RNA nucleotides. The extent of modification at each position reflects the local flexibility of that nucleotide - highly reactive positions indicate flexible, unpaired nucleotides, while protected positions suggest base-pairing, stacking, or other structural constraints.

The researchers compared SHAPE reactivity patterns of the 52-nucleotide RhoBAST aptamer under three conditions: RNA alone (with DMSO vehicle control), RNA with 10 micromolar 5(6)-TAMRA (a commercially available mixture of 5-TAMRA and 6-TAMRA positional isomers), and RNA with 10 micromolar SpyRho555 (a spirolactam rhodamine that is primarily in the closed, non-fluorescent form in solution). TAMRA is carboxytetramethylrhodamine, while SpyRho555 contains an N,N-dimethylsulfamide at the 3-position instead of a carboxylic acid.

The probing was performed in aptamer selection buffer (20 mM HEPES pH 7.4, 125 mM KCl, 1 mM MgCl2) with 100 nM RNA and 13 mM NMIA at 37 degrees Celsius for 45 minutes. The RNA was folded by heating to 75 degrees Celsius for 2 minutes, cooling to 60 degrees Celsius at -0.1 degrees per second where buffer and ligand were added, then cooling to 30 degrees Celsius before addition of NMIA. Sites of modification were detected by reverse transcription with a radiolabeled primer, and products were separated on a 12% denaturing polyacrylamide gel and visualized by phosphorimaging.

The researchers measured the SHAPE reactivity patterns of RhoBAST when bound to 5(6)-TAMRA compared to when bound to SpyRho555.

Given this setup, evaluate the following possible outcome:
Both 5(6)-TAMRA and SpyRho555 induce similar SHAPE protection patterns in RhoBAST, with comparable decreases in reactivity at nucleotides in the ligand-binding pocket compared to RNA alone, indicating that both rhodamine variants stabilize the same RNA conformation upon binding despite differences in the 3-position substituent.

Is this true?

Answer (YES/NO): NO